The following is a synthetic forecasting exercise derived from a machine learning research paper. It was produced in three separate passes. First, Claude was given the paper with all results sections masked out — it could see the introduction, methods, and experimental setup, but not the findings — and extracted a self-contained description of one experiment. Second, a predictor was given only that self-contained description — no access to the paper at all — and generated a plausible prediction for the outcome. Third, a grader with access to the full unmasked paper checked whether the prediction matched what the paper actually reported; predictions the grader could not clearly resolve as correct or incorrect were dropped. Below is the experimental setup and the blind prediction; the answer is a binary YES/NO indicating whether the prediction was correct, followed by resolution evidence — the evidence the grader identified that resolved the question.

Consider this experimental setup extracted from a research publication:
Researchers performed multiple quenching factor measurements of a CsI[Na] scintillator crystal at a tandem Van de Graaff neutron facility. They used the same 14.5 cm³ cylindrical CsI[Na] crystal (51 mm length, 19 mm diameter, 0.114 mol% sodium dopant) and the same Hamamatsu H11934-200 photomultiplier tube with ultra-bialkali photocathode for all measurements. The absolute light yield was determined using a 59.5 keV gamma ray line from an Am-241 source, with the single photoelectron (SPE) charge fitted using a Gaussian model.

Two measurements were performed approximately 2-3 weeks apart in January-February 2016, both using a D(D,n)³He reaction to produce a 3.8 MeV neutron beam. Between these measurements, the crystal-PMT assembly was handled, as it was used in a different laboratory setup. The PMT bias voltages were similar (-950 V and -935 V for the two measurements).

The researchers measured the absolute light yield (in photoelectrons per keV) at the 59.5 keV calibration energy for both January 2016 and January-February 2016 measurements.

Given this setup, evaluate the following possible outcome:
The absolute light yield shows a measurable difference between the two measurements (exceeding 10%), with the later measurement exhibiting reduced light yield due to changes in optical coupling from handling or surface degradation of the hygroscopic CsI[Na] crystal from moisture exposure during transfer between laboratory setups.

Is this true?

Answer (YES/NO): YES